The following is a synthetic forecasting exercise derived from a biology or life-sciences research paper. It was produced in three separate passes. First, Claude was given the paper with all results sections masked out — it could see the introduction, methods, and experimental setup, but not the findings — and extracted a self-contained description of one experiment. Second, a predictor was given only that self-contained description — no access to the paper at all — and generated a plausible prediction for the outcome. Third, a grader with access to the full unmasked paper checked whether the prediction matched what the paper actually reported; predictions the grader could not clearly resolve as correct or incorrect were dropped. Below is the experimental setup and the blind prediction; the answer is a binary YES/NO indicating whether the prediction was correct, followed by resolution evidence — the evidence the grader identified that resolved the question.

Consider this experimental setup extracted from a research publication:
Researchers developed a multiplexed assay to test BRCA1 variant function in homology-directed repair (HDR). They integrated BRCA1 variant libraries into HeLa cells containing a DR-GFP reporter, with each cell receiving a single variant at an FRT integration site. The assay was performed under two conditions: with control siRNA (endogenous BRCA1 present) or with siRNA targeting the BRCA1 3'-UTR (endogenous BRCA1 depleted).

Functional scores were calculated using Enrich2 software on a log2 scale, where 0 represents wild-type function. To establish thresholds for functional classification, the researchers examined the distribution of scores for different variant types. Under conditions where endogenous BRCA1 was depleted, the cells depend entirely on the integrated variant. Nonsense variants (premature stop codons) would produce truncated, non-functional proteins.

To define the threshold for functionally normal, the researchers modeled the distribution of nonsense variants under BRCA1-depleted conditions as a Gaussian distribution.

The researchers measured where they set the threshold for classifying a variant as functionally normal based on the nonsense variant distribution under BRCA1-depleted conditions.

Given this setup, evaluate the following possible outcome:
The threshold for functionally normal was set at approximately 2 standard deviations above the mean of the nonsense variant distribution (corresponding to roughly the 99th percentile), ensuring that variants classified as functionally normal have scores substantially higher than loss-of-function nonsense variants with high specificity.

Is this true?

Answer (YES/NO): YES